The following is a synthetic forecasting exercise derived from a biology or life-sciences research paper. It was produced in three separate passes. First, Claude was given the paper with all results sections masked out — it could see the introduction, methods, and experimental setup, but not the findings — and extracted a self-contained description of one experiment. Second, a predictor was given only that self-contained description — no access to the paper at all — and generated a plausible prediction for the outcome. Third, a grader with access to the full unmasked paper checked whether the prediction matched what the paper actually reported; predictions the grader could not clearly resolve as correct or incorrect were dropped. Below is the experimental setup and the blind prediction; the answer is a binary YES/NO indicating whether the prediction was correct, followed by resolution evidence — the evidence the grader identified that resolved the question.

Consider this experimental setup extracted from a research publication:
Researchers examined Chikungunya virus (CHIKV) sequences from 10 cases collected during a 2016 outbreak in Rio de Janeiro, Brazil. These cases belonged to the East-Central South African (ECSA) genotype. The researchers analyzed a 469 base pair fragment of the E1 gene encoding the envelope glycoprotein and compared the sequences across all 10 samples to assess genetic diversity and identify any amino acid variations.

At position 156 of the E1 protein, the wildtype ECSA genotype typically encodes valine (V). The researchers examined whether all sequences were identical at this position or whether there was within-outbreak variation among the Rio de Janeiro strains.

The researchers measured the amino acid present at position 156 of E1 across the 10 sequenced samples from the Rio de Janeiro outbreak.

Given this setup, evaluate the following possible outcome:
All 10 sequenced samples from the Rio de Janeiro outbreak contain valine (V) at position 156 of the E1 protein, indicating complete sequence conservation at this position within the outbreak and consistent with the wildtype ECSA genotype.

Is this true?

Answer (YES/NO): NO